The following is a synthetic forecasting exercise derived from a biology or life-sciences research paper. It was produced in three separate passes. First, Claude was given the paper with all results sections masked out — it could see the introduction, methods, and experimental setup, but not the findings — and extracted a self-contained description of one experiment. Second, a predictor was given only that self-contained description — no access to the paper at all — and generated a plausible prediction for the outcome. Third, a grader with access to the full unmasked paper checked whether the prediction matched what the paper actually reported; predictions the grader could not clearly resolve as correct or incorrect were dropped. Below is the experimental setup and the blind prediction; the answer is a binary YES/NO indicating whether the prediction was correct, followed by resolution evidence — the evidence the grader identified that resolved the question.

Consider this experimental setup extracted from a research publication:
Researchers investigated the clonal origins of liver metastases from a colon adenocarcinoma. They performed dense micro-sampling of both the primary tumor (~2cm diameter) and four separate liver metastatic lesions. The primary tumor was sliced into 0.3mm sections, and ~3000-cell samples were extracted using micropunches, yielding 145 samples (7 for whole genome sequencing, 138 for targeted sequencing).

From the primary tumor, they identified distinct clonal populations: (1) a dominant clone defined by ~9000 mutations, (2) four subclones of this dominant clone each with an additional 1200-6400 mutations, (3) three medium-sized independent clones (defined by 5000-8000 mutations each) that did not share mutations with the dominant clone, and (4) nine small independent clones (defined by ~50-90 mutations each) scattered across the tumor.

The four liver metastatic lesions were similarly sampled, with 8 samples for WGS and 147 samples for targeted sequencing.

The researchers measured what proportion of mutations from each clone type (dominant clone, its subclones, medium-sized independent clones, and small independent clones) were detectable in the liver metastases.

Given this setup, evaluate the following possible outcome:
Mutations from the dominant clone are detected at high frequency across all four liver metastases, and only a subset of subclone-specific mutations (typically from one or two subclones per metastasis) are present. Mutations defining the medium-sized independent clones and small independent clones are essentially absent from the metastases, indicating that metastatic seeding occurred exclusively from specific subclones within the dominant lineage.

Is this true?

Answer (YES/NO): NO